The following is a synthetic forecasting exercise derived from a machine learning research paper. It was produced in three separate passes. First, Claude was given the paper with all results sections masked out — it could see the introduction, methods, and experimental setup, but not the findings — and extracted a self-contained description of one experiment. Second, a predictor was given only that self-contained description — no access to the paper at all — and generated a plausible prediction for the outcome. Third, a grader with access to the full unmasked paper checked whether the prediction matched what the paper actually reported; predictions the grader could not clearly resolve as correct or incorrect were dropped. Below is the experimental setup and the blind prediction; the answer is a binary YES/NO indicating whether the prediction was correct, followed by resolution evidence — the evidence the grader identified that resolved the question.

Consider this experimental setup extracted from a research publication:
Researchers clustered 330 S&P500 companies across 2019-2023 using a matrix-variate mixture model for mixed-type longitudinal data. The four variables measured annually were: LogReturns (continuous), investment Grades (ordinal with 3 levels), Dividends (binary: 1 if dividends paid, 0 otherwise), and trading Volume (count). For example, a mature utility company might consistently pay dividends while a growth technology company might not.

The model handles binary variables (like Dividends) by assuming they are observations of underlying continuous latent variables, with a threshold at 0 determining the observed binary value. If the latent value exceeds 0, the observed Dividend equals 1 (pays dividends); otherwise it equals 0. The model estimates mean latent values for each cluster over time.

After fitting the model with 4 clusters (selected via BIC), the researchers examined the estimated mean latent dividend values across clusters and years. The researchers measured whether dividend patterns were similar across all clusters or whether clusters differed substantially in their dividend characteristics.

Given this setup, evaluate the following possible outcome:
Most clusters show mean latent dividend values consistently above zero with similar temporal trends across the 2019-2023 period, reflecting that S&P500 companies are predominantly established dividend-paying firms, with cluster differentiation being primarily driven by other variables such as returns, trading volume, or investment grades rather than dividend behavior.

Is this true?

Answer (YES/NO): NO